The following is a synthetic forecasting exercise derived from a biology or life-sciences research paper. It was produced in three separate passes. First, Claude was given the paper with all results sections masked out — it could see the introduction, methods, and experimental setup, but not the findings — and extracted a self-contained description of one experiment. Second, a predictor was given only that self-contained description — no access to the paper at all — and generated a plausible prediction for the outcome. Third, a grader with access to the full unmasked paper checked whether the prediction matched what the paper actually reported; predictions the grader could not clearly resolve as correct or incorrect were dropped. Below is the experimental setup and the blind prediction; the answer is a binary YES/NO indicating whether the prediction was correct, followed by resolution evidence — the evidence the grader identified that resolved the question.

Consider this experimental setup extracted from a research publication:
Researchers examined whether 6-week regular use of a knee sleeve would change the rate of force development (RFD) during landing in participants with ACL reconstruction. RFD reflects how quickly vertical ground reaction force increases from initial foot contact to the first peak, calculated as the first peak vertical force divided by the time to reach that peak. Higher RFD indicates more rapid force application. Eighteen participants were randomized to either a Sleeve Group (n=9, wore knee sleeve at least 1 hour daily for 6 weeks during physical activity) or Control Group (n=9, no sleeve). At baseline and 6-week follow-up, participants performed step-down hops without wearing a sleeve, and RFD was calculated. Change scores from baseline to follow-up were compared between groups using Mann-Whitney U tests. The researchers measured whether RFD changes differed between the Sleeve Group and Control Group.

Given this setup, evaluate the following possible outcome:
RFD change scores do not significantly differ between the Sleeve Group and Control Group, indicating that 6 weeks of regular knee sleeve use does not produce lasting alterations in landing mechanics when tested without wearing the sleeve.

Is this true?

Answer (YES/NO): YES